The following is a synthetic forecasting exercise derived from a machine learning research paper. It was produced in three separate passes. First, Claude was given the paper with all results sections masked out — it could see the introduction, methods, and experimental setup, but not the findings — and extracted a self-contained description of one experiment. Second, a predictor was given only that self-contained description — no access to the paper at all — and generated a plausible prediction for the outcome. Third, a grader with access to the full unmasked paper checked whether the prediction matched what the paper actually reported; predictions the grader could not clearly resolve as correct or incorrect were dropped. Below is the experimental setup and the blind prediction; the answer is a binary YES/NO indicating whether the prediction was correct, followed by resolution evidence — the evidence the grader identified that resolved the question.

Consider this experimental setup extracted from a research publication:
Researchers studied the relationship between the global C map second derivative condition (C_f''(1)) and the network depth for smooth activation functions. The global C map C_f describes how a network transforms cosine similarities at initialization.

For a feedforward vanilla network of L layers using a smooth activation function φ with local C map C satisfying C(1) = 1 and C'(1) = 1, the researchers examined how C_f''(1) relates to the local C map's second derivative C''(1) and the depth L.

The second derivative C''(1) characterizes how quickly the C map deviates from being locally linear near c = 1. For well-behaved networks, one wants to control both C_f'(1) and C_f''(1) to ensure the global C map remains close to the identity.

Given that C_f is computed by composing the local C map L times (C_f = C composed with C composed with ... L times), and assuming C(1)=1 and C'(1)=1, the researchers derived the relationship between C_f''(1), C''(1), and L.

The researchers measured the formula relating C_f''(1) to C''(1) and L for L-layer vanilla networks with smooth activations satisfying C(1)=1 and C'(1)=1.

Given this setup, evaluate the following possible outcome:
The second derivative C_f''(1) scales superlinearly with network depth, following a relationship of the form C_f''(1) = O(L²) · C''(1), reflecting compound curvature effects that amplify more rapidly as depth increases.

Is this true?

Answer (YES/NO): NO